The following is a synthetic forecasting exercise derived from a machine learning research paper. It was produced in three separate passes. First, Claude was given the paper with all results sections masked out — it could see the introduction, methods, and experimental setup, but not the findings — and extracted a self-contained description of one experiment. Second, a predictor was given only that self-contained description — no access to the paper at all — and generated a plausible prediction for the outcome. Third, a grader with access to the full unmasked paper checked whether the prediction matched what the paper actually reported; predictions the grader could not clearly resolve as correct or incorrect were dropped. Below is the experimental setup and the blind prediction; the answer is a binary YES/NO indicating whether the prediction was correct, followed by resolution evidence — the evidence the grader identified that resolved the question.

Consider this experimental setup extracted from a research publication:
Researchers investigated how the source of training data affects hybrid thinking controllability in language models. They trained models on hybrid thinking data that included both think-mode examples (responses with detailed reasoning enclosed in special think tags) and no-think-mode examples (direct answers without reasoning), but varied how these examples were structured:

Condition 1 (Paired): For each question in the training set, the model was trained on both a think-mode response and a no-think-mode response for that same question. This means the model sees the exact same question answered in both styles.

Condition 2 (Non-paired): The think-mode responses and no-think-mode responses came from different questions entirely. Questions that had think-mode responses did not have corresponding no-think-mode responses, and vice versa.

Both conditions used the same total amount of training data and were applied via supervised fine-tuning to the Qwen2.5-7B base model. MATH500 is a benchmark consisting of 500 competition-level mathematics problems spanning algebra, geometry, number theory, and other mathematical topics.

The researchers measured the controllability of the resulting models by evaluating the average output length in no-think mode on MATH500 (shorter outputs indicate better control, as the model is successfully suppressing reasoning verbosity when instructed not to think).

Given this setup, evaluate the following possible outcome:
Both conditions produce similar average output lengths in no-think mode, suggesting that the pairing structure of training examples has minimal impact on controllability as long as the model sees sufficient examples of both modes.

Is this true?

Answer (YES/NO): NO